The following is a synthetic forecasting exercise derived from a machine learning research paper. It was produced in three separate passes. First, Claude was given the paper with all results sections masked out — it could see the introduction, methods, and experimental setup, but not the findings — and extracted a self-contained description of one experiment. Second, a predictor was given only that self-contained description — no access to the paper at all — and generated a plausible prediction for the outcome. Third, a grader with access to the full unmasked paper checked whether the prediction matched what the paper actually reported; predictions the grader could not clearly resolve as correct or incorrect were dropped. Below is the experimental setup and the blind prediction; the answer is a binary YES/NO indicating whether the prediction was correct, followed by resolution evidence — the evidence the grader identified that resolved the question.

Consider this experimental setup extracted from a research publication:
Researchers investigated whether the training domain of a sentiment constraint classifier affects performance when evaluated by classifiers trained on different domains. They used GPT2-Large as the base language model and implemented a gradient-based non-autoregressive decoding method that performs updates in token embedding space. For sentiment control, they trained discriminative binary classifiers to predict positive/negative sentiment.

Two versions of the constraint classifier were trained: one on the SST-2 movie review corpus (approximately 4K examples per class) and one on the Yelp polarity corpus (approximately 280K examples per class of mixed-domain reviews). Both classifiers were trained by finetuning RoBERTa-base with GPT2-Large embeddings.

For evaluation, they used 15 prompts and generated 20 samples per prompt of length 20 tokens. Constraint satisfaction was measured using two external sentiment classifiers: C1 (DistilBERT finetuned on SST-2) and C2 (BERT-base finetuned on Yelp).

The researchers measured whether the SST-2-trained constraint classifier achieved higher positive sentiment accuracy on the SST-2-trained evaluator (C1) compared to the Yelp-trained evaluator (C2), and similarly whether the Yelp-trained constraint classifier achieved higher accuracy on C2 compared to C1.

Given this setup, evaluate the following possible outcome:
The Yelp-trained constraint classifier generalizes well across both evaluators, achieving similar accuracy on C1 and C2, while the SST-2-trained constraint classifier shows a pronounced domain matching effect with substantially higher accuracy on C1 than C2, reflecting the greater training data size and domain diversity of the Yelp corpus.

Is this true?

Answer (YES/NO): YES